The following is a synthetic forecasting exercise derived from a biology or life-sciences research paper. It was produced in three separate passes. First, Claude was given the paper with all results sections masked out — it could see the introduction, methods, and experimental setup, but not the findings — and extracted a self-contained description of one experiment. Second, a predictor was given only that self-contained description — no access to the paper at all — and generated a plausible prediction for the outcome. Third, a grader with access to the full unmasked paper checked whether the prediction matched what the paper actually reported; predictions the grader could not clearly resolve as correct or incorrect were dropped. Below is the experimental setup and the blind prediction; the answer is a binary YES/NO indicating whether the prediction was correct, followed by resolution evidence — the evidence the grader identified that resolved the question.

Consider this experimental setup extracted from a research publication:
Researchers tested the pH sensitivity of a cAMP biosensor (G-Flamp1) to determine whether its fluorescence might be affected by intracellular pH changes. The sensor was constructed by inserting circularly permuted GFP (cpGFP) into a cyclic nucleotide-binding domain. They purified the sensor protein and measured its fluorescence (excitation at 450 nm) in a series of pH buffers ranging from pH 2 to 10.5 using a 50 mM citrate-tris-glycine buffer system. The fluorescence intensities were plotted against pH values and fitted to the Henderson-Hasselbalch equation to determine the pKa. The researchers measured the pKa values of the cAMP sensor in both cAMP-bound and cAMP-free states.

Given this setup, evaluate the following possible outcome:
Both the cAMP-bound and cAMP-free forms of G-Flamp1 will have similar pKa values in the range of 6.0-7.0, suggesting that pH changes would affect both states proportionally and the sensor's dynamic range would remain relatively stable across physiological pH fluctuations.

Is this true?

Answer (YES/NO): NO